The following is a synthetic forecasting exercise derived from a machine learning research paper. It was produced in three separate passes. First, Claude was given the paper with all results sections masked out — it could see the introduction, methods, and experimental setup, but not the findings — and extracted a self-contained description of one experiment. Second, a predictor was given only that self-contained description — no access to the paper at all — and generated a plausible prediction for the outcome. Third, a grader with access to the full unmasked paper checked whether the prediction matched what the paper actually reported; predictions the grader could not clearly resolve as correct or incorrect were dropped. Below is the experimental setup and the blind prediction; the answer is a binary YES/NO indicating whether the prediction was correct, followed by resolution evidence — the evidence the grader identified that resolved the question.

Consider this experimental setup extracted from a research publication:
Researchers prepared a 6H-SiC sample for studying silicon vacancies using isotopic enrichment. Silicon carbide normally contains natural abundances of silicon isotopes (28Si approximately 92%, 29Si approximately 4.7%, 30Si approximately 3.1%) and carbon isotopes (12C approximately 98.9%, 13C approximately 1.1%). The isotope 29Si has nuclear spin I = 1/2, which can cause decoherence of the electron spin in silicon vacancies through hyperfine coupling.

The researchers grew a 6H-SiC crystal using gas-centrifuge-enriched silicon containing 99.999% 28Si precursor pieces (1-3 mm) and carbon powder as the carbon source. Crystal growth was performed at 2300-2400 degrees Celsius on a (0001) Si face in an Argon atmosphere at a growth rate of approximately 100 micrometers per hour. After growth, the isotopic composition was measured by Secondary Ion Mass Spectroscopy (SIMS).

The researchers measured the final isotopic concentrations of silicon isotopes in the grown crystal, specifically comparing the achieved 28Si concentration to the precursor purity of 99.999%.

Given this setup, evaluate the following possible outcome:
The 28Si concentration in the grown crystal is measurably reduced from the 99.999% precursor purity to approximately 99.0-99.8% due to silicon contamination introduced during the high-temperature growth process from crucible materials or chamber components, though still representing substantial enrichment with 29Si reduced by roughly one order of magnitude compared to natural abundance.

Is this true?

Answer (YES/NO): NO